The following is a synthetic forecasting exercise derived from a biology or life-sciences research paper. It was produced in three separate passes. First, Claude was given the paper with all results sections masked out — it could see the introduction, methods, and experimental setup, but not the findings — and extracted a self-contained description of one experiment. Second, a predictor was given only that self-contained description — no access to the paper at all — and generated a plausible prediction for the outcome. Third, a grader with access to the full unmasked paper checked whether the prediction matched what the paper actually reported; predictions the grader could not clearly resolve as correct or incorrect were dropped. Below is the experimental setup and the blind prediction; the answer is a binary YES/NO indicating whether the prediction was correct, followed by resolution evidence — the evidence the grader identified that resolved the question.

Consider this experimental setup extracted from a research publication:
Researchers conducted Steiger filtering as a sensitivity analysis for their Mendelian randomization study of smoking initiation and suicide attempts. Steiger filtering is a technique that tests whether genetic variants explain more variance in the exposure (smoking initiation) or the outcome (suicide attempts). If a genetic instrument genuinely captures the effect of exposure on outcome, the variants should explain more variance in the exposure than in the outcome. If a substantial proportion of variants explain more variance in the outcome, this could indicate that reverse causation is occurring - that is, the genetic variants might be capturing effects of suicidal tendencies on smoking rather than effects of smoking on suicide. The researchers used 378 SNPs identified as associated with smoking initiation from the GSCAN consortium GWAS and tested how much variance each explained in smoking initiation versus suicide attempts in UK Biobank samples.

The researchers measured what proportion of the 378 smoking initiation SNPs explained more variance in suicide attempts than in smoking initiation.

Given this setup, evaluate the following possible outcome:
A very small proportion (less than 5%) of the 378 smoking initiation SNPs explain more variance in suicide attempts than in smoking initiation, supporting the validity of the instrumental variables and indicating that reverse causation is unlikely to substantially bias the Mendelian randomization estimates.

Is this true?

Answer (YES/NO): NO